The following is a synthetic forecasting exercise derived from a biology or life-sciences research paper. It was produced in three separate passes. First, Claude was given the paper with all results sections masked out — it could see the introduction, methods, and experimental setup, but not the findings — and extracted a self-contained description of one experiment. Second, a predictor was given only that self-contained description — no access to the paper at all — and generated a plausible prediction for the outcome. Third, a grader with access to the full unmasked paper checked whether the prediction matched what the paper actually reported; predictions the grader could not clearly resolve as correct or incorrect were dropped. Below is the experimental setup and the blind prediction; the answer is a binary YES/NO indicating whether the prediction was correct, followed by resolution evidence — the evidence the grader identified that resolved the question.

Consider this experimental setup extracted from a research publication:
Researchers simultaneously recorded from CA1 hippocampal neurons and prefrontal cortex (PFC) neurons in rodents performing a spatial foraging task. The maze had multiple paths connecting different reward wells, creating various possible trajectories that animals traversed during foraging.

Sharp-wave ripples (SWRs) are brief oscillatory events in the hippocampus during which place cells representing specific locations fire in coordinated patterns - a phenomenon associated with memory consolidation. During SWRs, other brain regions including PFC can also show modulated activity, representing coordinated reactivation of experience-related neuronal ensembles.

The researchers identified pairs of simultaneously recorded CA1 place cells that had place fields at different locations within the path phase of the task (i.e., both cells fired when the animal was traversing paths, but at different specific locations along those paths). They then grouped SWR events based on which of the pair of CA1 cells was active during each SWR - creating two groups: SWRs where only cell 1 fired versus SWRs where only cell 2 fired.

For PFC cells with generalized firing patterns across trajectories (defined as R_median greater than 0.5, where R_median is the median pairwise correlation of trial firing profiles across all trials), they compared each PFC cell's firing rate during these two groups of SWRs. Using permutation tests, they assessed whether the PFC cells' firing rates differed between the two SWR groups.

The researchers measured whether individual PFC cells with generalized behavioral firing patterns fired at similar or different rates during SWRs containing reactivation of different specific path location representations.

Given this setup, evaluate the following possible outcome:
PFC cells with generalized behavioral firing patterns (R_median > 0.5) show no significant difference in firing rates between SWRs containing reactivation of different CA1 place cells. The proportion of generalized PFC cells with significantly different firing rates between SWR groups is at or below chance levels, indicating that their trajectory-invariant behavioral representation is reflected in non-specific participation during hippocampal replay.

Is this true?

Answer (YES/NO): YES